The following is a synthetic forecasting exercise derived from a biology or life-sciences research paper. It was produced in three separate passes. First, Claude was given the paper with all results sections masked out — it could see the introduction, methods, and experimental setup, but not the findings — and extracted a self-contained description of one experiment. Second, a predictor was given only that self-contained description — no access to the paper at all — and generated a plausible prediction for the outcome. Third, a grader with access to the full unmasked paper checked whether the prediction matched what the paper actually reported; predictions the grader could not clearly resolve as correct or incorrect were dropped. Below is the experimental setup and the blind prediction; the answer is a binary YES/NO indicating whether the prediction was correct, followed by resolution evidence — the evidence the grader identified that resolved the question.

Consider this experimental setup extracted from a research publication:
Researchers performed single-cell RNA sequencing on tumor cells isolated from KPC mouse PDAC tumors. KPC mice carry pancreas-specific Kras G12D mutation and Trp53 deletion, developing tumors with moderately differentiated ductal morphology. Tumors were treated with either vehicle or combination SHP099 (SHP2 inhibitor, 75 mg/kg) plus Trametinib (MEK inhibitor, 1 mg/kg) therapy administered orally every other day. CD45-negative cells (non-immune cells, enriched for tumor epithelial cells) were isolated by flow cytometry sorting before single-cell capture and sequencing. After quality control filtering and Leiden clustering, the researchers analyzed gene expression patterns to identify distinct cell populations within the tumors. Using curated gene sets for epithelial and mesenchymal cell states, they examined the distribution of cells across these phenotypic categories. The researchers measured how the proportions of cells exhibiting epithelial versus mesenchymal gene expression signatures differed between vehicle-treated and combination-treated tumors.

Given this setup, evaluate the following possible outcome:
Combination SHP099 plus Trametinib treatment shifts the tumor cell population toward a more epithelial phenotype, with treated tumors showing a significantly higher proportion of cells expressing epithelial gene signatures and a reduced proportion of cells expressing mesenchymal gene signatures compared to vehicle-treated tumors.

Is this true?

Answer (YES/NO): NO